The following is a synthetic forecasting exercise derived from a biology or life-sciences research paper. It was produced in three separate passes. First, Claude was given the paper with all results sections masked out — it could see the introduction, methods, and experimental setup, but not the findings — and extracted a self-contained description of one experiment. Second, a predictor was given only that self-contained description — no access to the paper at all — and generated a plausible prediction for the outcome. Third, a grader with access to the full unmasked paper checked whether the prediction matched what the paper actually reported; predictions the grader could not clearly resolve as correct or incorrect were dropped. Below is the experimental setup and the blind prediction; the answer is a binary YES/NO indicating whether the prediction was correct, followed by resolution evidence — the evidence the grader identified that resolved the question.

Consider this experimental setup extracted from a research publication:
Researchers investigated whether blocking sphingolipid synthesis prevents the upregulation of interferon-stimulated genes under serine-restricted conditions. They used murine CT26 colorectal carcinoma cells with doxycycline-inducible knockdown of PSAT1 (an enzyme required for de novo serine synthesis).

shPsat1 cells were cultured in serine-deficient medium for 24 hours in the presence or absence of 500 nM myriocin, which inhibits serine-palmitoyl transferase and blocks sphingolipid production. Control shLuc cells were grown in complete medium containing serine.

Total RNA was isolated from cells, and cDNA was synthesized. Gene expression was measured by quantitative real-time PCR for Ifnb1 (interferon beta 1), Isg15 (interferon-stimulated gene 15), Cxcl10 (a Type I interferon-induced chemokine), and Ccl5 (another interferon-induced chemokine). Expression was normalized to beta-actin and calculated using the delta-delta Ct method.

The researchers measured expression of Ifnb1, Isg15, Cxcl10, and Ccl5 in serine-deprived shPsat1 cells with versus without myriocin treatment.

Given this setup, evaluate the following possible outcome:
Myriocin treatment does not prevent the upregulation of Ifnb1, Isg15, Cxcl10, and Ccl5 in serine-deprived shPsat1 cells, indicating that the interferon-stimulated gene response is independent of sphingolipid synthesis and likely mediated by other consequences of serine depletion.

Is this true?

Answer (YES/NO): NO